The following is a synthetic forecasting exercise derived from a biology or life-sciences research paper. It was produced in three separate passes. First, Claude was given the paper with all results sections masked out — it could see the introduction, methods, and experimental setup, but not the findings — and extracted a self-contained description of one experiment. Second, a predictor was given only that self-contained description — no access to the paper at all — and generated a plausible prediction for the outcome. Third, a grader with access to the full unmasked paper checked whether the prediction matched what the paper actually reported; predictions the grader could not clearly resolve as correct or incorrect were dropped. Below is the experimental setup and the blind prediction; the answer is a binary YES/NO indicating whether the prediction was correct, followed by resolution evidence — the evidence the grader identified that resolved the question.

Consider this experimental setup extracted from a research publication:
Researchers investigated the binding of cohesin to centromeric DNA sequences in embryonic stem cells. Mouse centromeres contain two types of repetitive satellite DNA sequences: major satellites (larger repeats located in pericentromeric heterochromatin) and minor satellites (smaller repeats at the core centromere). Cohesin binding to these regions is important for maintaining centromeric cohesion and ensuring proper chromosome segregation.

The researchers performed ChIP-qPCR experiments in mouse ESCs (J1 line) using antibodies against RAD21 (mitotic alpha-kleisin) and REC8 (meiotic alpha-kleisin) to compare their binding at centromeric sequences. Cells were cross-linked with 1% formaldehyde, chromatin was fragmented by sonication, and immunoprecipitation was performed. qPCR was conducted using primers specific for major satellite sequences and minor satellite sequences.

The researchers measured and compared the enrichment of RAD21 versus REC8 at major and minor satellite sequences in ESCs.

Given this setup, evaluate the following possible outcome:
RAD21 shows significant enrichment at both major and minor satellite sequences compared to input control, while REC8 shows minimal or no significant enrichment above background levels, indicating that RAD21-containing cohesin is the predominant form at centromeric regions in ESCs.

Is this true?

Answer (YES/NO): NO